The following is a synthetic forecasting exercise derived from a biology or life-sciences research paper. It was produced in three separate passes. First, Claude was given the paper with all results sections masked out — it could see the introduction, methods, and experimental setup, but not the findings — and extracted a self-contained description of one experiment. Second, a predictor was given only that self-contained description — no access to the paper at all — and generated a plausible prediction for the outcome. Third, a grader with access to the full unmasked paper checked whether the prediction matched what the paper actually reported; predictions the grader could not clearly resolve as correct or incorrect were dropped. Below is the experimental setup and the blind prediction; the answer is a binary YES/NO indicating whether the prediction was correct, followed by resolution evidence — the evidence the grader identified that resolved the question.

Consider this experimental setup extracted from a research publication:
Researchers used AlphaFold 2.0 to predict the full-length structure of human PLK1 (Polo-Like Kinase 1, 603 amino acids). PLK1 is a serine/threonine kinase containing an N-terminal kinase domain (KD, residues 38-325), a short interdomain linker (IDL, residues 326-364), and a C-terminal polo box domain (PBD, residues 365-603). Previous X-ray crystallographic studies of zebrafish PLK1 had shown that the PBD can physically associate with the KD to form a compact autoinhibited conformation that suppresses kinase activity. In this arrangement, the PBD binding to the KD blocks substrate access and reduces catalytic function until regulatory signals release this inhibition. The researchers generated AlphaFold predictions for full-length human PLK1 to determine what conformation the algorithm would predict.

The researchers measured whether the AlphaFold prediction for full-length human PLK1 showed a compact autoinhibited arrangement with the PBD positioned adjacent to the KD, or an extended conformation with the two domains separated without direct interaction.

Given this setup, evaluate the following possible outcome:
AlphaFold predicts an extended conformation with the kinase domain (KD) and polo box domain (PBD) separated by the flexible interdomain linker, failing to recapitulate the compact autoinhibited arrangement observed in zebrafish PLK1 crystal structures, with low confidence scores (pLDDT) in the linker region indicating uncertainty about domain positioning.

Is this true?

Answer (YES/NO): NO